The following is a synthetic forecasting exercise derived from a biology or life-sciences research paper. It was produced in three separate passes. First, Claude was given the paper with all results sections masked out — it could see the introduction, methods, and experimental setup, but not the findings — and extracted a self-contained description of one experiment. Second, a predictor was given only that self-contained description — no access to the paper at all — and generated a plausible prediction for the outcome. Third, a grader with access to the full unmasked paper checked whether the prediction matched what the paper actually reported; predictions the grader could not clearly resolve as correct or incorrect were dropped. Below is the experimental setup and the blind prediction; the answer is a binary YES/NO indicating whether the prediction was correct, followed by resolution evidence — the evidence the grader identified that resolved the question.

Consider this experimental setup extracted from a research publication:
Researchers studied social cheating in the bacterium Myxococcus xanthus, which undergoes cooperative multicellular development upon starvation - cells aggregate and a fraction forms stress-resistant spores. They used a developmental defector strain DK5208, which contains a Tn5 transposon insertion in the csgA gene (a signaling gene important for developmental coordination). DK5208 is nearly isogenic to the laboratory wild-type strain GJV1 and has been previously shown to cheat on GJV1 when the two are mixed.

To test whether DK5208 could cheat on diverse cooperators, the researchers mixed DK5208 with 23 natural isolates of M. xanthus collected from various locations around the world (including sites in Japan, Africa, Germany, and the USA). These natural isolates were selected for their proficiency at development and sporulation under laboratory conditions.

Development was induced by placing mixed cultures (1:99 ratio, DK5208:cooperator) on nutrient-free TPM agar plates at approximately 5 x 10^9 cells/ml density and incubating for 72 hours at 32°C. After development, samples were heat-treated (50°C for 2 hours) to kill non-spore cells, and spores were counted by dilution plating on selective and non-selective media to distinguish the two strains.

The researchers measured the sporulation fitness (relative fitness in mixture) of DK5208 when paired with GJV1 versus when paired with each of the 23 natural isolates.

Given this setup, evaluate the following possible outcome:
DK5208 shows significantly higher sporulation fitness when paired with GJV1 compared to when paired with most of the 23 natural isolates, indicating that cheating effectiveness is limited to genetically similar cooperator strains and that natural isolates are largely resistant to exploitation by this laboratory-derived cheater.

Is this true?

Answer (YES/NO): YES